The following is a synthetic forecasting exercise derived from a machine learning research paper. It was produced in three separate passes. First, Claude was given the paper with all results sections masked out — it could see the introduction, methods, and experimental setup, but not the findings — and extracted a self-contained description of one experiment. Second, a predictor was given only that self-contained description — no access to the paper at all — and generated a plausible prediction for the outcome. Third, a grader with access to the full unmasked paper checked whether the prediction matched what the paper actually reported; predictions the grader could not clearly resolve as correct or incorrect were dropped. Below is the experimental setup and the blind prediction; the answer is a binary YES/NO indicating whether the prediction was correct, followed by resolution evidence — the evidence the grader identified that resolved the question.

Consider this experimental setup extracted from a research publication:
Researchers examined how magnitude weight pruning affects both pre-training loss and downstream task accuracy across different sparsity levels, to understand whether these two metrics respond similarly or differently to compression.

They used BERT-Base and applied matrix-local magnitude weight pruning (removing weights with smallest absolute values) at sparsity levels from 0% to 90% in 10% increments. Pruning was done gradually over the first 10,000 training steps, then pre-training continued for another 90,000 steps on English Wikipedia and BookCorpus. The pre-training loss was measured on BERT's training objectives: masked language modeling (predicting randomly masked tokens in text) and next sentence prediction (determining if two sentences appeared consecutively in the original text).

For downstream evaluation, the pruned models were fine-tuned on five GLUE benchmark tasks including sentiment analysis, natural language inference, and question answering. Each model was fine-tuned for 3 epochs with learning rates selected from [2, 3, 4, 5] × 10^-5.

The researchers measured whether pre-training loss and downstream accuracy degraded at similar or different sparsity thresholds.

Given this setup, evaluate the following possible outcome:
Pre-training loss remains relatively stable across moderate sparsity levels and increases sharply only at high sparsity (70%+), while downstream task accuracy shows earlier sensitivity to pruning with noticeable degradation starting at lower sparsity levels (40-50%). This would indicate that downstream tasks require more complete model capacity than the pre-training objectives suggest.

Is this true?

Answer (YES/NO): NO